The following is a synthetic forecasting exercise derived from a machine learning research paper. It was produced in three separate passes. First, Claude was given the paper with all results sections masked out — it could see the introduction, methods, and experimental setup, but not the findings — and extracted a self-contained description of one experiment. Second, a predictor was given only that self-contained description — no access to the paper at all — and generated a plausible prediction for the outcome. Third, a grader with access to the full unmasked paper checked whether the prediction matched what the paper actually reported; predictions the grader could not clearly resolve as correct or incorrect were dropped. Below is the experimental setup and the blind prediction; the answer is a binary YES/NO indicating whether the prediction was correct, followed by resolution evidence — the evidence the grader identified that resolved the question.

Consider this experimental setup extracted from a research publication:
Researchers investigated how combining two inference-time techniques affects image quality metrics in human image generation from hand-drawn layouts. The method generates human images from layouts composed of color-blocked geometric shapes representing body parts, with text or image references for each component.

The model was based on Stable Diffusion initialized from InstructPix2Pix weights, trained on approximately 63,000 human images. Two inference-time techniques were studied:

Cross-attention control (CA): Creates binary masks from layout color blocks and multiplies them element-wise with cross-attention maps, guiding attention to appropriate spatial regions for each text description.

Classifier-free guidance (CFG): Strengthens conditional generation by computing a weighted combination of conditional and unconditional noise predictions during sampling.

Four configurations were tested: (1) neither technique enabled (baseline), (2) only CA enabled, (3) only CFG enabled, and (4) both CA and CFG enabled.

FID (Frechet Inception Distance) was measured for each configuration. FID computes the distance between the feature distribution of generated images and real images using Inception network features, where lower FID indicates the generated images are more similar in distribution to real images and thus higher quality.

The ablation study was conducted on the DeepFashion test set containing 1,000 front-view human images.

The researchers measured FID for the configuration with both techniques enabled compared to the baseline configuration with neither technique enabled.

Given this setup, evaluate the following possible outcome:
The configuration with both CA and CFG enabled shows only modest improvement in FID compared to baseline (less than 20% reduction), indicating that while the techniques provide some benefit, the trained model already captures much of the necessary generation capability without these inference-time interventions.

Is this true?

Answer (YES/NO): NO